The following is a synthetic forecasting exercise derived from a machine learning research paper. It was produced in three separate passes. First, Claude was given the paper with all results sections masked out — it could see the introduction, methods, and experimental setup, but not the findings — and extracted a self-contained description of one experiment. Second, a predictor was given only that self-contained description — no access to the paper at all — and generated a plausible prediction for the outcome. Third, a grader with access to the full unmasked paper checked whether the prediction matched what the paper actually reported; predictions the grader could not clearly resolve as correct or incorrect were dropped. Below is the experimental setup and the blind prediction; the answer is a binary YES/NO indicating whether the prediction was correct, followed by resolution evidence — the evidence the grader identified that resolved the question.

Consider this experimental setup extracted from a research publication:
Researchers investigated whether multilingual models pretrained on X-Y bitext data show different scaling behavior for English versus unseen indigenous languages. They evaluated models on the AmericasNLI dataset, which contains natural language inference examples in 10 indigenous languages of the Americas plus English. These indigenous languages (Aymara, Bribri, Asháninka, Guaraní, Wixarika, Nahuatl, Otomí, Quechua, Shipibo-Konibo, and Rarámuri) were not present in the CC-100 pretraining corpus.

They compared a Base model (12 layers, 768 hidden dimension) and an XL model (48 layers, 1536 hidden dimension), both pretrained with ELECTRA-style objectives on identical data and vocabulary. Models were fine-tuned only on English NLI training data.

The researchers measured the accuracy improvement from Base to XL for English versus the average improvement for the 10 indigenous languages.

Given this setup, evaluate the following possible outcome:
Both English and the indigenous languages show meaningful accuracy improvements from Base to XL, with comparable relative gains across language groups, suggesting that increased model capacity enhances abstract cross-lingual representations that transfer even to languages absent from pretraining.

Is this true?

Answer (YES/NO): NO